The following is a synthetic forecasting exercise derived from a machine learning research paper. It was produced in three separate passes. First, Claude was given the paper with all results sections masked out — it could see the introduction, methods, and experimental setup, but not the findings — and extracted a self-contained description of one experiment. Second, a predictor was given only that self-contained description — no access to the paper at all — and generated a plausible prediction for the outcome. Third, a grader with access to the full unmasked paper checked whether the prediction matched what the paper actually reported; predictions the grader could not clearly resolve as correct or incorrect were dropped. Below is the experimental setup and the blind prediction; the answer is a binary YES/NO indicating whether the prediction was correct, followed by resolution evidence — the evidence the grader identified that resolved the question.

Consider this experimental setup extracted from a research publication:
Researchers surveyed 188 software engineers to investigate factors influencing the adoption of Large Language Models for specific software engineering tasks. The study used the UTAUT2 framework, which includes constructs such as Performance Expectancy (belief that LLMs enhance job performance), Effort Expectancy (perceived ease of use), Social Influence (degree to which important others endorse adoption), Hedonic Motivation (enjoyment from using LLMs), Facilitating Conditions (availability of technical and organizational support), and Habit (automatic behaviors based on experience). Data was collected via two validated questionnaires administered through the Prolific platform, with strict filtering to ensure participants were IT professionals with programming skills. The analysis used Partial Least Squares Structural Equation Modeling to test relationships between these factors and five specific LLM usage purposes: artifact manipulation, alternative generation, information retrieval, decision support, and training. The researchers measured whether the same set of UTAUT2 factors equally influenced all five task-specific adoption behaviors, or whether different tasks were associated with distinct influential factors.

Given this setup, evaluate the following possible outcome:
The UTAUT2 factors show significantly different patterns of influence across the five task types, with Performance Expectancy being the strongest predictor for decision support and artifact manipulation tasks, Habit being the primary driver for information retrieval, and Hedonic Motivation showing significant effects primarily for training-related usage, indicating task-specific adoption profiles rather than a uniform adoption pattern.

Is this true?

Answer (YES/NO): NO